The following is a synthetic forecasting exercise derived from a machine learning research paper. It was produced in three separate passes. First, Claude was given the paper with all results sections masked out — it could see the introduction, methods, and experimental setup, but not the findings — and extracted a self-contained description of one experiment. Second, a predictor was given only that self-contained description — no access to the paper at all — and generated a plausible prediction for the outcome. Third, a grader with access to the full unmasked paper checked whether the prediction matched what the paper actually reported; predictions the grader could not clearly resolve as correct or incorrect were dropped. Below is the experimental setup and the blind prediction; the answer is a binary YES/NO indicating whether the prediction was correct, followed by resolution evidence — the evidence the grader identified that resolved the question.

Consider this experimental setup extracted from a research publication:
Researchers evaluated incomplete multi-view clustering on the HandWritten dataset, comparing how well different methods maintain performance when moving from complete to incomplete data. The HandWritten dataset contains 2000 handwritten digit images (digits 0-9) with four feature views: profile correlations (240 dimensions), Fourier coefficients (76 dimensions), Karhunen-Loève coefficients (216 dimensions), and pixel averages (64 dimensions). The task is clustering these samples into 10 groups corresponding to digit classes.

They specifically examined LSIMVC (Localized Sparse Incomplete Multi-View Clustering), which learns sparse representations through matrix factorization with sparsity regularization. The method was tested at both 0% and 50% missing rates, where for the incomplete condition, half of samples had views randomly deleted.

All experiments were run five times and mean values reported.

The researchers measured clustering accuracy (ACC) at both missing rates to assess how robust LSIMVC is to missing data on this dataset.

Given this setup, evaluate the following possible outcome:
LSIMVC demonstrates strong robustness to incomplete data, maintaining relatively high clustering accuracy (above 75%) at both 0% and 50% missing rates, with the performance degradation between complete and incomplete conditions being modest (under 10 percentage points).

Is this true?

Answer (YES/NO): YES